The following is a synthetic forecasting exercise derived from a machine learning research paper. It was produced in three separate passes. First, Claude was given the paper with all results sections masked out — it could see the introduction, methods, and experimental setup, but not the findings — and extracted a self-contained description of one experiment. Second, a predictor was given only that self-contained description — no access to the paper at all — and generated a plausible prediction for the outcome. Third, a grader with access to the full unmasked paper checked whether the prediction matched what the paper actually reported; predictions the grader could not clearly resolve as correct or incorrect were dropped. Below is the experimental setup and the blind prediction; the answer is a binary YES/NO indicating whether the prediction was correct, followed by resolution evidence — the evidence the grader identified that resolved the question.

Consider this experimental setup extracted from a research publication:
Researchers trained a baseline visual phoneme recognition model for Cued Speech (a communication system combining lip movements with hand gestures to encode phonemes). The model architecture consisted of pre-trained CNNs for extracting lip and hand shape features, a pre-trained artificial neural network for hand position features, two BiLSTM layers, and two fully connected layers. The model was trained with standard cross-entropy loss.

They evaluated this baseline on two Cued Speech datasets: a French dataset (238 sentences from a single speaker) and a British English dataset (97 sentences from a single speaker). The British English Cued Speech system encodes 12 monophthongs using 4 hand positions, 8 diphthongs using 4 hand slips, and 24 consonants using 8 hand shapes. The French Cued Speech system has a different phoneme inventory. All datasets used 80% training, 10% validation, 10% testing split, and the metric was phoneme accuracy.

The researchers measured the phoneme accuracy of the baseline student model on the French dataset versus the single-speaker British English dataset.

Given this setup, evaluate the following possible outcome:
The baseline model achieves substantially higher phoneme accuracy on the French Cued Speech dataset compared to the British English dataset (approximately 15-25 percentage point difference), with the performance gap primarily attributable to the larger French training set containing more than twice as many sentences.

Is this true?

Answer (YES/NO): NO